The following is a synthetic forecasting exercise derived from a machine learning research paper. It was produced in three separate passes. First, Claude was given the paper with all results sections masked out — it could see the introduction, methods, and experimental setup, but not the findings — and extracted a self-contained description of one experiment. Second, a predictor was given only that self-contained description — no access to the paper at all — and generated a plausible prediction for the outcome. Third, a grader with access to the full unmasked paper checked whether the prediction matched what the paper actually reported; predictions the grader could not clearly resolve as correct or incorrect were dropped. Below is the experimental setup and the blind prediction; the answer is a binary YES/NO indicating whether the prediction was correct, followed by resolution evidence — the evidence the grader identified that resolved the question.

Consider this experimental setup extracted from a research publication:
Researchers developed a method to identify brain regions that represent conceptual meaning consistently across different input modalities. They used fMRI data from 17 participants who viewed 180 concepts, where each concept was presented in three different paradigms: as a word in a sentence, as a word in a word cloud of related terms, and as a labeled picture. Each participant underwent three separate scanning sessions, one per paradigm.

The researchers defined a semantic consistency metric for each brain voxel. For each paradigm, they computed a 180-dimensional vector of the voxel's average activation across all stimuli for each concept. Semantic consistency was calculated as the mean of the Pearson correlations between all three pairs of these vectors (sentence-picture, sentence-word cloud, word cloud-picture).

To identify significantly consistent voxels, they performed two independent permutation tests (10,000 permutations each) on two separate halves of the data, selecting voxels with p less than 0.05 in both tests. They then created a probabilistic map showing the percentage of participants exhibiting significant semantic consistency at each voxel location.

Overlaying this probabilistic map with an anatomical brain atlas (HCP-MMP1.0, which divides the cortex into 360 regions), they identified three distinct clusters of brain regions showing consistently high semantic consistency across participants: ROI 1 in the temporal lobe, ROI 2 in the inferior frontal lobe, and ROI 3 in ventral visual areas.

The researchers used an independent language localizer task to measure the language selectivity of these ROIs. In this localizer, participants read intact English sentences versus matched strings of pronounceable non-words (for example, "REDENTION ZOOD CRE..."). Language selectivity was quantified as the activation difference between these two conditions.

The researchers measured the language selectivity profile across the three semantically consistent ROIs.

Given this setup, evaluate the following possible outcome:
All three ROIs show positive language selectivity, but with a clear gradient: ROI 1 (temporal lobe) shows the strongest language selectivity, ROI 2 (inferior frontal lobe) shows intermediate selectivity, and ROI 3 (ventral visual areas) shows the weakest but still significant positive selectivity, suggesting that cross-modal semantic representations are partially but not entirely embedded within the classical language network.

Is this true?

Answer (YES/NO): NO